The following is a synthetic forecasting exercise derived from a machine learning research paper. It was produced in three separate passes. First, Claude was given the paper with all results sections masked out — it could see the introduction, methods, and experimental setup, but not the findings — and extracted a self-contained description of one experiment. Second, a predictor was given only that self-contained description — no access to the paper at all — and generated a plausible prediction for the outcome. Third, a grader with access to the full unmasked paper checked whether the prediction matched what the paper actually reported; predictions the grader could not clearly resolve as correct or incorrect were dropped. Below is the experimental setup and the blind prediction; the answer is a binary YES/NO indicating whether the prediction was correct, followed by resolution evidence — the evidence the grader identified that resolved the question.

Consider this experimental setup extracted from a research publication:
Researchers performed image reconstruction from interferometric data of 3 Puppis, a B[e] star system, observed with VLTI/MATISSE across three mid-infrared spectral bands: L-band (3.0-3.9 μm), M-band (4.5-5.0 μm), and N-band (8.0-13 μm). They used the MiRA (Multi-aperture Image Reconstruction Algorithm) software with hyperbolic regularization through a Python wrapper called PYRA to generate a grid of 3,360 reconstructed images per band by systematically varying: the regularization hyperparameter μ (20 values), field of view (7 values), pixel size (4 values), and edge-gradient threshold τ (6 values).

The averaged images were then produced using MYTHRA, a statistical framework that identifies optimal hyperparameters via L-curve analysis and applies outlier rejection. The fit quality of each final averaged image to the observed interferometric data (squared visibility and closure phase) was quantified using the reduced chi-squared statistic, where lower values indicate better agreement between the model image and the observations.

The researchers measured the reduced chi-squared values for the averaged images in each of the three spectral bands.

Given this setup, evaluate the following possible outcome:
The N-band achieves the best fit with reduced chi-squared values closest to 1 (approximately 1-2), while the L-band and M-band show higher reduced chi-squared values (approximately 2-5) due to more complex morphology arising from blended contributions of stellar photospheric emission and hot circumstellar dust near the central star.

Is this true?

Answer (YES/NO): NO